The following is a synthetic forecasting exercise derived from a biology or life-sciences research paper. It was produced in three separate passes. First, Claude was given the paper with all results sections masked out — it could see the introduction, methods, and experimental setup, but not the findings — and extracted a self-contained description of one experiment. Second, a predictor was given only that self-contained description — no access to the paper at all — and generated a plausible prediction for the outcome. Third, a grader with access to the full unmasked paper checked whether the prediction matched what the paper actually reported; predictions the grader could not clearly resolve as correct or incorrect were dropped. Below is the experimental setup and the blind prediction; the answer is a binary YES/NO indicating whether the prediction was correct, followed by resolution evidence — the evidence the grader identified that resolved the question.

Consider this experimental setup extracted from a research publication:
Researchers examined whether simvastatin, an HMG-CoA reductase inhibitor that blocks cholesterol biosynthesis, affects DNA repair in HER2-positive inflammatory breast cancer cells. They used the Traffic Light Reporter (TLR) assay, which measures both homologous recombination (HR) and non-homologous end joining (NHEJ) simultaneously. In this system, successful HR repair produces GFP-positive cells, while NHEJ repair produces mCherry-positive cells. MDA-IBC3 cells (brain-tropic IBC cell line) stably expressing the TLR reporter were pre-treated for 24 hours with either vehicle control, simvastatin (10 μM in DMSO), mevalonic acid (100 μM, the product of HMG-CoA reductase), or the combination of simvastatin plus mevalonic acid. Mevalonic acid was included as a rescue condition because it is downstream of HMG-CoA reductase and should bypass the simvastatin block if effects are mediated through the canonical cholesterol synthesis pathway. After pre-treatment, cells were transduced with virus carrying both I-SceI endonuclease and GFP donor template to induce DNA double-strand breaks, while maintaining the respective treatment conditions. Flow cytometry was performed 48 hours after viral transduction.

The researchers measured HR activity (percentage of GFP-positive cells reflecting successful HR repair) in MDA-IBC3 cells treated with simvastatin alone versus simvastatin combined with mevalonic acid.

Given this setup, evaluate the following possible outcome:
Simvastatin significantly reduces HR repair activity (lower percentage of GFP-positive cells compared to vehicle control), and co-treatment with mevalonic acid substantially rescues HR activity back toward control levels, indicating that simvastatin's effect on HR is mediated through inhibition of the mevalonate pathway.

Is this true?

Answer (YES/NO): YES